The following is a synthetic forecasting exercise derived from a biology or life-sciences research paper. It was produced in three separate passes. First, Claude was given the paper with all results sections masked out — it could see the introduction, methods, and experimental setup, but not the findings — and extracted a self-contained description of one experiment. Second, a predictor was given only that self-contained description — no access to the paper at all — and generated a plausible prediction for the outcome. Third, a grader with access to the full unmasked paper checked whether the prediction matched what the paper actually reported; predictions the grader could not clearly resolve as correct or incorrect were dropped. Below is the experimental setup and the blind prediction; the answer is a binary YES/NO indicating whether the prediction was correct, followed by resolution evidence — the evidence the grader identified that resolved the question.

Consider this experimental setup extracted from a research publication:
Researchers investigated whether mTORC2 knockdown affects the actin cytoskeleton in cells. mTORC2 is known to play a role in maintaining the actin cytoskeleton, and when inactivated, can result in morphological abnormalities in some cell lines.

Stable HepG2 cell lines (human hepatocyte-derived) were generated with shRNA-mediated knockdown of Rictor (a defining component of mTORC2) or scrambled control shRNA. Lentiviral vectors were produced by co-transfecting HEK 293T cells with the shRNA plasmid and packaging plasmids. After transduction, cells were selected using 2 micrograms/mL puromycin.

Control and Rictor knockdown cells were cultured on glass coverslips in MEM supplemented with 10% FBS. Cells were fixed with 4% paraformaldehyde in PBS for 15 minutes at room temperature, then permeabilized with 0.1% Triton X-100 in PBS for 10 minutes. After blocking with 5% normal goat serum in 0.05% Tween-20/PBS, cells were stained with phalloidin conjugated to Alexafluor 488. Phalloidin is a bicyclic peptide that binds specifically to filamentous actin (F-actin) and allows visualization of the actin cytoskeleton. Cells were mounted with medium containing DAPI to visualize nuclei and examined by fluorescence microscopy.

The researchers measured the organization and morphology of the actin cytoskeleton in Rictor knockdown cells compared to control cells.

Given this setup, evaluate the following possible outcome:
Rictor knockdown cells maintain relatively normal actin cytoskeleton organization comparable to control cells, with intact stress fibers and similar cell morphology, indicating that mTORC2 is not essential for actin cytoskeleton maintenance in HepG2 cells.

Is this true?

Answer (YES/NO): YES